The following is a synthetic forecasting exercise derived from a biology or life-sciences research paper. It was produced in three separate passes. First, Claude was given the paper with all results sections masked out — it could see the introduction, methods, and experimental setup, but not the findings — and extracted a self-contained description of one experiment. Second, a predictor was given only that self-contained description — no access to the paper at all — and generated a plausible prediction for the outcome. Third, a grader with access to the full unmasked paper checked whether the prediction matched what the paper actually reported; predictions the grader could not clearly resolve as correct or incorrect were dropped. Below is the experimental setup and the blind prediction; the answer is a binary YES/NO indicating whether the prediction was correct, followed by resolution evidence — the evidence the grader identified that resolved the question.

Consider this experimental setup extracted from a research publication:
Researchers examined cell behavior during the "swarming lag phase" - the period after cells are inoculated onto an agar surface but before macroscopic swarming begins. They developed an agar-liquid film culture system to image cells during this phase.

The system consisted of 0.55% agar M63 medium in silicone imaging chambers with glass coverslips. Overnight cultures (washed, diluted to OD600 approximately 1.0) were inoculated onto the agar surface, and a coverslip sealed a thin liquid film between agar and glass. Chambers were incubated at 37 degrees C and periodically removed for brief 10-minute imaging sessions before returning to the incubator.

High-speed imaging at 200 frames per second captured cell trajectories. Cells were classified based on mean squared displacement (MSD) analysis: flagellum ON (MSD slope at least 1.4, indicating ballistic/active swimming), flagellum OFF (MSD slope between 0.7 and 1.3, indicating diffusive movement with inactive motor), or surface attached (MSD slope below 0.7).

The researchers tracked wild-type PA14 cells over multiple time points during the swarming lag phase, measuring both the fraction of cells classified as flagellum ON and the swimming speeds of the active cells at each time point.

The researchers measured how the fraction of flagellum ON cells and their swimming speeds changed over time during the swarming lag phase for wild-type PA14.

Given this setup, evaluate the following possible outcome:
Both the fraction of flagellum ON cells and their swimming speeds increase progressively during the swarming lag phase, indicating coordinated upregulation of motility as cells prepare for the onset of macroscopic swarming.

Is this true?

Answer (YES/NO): NO